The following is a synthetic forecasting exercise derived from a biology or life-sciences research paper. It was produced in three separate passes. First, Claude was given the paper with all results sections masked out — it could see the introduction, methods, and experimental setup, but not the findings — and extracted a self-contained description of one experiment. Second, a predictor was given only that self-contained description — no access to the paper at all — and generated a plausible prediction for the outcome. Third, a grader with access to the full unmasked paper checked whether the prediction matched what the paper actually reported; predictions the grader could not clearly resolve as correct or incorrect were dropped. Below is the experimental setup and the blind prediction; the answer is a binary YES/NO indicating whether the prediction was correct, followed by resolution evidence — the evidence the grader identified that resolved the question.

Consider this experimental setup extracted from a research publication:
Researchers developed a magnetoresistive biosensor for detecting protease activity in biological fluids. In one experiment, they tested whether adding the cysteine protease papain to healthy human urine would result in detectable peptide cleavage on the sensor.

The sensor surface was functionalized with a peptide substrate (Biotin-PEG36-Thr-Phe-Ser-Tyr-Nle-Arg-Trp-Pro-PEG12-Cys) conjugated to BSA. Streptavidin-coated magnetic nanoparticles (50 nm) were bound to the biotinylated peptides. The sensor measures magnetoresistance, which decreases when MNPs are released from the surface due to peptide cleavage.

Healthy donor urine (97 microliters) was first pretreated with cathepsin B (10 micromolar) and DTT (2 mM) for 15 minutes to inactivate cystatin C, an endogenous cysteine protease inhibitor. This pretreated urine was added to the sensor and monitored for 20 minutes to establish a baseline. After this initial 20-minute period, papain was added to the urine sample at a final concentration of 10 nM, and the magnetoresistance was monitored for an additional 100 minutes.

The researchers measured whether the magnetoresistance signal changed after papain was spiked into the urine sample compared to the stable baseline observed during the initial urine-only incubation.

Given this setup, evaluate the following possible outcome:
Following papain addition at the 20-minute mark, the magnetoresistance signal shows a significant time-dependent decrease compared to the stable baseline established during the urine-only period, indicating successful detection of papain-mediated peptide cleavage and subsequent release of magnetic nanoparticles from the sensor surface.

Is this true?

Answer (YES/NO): YES